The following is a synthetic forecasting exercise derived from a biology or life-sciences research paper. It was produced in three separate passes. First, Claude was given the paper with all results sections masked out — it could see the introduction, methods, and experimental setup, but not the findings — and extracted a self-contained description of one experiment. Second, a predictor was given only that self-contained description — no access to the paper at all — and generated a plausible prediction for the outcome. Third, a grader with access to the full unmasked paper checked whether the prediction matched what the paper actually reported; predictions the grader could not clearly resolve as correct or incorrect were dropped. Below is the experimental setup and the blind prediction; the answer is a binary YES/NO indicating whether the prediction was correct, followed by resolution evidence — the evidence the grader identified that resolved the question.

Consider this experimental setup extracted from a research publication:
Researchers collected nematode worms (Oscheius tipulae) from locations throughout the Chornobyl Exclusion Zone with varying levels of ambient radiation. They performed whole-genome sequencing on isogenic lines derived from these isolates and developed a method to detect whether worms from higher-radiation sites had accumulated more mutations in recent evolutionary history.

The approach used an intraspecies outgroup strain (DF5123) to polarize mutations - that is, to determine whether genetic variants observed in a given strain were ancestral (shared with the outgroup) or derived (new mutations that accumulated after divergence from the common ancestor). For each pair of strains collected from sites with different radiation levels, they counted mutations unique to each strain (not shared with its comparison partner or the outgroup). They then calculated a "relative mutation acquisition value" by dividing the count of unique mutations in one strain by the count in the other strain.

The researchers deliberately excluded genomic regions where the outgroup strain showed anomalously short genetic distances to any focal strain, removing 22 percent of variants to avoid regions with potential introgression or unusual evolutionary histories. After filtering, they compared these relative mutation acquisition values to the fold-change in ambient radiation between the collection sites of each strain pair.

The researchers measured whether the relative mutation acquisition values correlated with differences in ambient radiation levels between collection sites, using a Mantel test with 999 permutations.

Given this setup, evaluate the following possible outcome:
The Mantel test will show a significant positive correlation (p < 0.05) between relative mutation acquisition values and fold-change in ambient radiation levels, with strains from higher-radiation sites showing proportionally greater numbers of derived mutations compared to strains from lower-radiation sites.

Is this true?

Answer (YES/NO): NO